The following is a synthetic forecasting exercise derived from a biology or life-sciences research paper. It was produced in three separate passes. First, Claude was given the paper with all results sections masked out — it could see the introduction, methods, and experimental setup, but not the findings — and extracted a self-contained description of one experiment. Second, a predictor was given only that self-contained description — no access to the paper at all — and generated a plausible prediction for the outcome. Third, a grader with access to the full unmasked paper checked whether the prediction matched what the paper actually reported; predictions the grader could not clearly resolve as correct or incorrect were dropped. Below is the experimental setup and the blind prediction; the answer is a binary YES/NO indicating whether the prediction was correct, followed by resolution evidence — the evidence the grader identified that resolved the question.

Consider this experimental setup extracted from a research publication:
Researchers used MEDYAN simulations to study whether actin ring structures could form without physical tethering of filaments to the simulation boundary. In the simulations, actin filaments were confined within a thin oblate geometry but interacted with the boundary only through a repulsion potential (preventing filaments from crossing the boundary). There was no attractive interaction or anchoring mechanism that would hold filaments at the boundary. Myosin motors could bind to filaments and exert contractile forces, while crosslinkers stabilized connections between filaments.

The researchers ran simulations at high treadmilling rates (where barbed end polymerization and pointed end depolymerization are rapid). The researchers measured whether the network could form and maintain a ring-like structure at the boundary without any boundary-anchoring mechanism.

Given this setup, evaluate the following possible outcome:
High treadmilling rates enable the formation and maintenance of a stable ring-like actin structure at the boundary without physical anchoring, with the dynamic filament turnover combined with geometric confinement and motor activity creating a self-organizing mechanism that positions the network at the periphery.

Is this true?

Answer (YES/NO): YES